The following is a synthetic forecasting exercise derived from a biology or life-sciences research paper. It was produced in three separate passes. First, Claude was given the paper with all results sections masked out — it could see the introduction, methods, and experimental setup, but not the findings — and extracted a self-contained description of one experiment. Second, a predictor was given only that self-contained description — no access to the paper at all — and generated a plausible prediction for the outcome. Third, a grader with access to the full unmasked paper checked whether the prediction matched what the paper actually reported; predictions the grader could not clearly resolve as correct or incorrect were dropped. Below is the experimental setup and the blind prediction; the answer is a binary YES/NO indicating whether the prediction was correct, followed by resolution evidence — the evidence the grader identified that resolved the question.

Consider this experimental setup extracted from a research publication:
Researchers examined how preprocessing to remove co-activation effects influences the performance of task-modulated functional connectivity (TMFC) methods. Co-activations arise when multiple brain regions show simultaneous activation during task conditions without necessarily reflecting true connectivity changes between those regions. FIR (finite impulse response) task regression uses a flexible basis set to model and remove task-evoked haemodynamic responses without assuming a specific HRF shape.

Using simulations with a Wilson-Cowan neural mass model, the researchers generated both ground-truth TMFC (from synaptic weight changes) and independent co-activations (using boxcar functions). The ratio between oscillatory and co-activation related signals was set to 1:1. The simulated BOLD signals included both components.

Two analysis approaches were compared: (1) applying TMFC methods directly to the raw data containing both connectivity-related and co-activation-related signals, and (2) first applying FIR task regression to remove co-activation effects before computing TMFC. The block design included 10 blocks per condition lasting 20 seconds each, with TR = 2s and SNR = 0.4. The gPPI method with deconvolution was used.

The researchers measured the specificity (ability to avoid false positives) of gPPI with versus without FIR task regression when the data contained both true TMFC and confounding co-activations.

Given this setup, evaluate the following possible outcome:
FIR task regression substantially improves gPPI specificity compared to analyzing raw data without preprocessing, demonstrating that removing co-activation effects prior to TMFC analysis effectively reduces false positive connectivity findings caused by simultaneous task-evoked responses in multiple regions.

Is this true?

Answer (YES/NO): YES